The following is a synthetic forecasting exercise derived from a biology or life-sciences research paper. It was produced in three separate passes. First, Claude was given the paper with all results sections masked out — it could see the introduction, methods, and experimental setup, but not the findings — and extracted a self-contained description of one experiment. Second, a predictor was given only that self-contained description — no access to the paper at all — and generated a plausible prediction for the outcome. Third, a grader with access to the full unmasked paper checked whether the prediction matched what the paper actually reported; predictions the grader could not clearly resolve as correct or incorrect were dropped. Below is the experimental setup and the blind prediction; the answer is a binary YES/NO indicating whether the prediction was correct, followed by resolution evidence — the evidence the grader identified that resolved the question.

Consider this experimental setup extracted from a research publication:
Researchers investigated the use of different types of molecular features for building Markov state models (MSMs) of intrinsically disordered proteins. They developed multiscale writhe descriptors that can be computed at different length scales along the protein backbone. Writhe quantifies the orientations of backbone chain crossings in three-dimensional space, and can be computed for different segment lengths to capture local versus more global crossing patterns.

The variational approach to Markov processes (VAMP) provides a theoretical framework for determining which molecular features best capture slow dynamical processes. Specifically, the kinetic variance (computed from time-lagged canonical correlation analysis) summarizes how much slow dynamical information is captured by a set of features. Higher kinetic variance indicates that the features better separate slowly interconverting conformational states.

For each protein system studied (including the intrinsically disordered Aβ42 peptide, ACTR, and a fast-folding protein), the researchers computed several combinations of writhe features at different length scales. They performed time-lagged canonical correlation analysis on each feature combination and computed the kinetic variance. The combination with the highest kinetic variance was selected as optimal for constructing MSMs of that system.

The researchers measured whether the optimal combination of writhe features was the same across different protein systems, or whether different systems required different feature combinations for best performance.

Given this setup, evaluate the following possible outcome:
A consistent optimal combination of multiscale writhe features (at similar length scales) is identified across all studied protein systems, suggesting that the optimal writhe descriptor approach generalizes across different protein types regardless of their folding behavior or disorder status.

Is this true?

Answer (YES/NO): YES